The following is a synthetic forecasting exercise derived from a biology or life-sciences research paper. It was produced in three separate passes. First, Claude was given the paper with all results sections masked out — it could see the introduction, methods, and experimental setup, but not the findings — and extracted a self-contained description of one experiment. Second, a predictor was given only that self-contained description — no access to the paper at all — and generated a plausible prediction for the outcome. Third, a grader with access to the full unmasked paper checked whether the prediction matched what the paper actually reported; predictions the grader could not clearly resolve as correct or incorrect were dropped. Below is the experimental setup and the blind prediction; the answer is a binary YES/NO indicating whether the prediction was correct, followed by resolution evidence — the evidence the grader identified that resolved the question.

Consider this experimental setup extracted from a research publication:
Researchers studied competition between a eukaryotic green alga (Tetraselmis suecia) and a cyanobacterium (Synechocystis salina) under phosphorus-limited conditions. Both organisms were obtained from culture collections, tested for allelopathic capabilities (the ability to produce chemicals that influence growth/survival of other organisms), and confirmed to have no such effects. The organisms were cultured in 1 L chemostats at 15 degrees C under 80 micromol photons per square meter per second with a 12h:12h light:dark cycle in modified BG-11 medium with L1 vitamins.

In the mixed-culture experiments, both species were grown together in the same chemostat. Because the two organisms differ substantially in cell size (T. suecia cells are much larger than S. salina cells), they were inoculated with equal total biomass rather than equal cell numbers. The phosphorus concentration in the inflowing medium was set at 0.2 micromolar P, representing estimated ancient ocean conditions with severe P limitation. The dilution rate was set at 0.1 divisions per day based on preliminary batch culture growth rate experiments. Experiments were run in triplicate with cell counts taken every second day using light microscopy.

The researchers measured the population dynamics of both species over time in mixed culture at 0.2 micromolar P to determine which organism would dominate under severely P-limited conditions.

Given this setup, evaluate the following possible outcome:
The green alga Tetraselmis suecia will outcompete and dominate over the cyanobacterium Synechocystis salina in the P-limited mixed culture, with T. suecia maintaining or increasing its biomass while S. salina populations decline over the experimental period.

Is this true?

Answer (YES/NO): NO